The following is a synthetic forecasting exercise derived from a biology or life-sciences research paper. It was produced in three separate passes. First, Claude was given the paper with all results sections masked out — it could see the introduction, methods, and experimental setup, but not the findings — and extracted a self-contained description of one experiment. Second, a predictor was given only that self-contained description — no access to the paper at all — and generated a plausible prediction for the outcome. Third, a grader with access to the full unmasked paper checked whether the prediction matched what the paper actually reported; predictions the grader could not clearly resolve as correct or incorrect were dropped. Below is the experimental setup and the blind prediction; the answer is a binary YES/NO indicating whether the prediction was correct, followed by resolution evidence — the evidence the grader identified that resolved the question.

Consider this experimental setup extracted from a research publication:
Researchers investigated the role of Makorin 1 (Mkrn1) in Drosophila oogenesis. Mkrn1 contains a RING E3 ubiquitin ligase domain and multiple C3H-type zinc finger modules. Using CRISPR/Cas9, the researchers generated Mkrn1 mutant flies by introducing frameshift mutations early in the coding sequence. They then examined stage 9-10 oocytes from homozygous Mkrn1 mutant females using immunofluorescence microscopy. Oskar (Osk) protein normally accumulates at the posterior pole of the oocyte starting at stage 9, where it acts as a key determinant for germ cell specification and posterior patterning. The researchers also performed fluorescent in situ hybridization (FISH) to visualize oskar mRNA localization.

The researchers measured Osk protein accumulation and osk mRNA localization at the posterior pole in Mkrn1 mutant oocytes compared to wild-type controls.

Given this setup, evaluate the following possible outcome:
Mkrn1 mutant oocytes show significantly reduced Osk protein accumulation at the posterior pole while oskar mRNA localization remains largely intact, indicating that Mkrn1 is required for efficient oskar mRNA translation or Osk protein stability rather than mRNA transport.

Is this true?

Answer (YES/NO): YES